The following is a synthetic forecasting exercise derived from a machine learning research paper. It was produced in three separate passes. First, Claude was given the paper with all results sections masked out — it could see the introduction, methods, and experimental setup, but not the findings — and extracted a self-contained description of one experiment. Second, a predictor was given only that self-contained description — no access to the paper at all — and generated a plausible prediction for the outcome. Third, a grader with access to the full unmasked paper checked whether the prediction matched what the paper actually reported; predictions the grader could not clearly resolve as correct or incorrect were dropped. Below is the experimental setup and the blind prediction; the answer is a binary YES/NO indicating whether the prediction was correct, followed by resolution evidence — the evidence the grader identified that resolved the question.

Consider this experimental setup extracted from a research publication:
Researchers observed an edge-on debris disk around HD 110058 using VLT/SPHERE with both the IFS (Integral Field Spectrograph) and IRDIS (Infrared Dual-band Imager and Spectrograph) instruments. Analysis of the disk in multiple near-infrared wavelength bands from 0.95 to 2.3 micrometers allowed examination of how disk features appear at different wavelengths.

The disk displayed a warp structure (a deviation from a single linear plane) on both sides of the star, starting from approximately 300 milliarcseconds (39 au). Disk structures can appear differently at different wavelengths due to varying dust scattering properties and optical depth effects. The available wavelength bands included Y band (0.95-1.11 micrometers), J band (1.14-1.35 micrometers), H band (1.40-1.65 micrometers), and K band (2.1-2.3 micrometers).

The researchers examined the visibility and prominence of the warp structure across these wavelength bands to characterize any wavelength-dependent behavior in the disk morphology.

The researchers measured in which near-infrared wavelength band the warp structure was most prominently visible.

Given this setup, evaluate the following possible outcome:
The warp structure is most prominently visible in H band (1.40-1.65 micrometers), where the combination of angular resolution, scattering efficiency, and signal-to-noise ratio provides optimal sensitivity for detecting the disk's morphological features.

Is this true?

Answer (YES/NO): NO